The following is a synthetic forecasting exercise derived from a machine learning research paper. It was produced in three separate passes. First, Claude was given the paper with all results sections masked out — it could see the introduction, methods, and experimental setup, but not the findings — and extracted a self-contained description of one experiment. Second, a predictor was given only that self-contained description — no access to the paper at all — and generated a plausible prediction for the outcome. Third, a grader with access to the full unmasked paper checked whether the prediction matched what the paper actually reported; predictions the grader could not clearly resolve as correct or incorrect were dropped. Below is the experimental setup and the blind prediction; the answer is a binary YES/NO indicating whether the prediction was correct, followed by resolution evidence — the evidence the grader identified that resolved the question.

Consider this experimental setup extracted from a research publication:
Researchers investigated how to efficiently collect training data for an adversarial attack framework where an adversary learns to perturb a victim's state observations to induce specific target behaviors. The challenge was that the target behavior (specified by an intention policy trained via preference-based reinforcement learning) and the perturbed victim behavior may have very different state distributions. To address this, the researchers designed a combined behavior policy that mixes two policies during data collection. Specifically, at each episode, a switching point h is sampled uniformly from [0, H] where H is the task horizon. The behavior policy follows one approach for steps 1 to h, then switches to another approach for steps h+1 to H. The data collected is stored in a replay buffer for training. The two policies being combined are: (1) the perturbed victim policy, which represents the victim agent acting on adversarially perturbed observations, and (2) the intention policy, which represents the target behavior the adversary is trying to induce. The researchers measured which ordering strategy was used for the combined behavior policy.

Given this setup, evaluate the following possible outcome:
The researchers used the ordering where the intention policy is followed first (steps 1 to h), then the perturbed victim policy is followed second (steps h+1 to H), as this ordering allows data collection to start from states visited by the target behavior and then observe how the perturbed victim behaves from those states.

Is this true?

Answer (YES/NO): NO